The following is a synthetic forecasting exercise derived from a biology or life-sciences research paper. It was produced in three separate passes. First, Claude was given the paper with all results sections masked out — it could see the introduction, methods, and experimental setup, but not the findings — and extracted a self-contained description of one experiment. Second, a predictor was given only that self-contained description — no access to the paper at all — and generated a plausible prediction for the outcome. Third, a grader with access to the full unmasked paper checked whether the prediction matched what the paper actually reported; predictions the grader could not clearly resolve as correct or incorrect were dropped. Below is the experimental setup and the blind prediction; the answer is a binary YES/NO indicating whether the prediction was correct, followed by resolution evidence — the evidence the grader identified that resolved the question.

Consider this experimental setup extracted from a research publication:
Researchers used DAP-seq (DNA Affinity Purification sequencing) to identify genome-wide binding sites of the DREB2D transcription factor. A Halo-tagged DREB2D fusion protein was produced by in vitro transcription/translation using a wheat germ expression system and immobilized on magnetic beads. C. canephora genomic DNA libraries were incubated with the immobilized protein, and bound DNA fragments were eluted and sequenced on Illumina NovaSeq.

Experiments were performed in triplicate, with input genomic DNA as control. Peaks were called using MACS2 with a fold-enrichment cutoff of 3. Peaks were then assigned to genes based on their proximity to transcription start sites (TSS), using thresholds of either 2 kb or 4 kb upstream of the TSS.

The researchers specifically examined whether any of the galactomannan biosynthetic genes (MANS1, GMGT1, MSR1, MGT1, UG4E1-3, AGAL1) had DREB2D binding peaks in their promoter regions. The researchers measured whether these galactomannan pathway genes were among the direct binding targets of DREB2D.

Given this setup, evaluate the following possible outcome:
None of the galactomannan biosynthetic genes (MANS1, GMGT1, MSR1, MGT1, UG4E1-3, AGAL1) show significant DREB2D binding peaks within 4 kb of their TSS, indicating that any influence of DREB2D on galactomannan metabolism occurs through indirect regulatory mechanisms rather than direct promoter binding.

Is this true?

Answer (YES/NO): NO